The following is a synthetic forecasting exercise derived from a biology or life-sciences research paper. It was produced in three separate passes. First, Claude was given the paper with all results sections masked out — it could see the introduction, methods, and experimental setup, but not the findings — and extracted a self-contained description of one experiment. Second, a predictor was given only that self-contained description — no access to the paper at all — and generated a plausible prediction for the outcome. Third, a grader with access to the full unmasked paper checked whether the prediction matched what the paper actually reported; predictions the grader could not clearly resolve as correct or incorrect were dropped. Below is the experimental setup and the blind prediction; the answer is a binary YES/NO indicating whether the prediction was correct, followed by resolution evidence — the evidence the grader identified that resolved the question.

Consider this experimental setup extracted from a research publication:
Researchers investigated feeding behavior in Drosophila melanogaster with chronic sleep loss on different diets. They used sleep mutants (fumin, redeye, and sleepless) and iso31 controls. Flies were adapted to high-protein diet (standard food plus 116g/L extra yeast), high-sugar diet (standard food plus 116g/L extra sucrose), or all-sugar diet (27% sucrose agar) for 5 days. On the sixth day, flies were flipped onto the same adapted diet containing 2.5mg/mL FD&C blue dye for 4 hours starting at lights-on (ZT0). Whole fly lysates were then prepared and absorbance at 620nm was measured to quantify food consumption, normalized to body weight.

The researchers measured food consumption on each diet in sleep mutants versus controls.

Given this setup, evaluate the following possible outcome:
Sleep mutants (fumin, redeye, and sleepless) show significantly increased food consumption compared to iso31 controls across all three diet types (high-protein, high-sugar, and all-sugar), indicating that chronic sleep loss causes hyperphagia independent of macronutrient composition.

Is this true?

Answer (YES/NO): NO